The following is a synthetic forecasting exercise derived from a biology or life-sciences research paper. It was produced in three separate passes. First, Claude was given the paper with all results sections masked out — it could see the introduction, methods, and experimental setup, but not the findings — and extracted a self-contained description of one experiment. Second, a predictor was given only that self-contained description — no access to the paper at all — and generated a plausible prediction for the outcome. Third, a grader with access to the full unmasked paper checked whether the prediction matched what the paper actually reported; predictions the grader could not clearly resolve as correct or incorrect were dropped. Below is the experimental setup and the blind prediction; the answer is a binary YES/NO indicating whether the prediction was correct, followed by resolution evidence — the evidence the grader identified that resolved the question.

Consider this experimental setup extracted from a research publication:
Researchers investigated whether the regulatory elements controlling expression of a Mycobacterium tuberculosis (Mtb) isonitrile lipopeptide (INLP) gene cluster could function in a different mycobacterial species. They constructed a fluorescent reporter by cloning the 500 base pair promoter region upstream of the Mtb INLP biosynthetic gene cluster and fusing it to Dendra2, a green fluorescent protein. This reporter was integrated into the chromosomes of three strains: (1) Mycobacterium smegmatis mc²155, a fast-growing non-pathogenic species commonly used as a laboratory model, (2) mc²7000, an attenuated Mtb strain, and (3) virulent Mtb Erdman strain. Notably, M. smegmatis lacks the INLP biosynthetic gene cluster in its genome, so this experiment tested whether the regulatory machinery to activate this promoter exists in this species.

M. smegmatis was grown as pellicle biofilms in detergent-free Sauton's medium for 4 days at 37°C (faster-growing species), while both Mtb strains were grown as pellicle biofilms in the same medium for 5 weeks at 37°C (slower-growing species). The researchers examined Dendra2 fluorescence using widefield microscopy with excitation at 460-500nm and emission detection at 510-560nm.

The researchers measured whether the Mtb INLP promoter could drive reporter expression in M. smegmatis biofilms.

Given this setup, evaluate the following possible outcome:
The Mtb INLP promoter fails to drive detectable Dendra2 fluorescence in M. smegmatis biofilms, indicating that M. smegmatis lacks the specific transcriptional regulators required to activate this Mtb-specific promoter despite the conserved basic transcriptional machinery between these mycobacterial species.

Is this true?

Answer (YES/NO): NO